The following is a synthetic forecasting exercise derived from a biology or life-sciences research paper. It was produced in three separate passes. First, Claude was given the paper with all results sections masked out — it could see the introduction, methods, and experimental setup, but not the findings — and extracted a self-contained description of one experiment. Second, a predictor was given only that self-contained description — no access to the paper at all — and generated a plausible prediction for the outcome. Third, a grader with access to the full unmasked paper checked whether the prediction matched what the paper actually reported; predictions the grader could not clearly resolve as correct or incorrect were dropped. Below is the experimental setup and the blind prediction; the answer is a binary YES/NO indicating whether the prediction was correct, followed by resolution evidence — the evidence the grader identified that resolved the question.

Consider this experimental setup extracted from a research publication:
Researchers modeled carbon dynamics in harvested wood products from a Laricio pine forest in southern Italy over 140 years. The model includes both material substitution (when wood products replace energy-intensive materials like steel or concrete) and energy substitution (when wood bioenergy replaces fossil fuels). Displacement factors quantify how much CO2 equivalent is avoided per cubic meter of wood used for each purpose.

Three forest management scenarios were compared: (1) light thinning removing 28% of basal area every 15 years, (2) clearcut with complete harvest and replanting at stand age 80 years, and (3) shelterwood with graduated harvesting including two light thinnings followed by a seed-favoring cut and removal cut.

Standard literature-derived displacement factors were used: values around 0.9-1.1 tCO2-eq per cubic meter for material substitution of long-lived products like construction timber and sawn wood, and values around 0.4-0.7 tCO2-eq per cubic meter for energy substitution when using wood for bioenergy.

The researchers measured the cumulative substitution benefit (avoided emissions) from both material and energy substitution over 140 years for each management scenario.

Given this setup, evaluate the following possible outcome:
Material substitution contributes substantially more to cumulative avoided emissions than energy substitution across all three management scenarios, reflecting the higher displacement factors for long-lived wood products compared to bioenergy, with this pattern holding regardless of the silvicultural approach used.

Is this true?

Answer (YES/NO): NO